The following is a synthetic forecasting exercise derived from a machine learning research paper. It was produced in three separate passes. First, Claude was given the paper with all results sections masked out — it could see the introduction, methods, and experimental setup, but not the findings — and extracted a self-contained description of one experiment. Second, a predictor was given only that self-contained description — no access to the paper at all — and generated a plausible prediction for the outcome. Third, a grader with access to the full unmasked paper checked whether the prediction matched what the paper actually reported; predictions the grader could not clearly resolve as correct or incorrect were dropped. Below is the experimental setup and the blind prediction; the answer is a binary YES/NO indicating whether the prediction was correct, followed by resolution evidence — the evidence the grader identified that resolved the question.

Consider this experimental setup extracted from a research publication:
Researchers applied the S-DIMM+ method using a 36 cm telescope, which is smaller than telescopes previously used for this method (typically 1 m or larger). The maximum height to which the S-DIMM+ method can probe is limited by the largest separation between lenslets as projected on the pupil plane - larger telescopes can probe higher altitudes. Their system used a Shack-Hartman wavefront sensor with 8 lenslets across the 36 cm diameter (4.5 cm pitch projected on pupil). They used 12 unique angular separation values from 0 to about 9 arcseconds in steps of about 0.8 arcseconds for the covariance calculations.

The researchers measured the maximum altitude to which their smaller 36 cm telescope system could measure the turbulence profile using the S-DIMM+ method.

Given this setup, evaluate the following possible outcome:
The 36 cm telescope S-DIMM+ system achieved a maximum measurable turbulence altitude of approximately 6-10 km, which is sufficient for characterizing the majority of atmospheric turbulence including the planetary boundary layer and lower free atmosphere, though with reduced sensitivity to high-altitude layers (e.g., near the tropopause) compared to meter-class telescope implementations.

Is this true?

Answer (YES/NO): NO